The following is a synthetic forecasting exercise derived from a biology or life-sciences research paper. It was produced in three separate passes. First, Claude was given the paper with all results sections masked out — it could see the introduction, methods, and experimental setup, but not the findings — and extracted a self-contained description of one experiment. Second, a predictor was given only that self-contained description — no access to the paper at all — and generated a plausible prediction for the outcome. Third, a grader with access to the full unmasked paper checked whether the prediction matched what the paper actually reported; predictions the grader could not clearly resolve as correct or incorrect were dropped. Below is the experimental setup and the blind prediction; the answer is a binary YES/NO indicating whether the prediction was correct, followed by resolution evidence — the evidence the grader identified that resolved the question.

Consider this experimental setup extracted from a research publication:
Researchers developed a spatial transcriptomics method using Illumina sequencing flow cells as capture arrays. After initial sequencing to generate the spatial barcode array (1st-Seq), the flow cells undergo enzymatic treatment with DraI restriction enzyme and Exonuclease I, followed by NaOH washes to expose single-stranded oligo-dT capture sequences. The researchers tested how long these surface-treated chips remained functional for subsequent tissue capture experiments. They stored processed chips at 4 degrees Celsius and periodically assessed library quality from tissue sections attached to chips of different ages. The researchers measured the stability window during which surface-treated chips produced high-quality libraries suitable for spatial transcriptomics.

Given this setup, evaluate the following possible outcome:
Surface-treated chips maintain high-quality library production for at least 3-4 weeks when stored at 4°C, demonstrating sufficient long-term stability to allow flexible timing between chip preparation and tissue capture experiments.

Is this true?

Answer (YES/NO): NO